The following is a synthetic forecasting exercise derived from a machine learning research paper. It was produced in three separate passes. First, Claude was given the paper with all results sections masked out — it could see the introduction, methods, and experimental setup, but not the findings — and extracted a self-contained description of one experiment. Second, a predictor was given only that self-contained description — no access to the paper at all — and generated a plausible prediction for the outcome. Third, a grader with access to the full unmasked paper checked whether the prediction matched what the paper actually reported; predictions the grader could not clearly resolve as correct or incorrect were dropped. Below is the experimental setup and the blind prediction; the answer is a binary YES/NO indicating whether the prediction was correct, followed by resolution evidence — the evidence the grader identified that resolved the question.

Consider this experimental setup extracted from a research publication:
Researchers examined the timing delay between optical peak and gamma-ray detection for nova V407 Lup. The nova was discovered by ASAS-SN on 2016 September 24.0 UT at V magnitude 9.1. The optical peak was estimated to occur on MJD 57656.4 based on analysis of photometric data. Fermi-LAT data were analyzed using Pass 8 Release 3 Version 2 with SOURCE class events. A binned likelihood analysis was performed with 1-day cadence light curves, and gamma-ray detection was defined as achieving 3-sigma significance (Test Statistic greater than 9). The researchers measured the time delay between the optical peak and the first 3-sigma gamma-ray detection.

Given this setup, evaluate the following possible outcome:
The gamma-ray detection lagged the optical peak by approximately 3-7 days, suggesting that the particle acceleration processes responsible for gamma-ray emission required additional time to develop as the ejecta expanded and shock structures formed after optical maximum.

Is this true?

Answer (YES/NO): NO